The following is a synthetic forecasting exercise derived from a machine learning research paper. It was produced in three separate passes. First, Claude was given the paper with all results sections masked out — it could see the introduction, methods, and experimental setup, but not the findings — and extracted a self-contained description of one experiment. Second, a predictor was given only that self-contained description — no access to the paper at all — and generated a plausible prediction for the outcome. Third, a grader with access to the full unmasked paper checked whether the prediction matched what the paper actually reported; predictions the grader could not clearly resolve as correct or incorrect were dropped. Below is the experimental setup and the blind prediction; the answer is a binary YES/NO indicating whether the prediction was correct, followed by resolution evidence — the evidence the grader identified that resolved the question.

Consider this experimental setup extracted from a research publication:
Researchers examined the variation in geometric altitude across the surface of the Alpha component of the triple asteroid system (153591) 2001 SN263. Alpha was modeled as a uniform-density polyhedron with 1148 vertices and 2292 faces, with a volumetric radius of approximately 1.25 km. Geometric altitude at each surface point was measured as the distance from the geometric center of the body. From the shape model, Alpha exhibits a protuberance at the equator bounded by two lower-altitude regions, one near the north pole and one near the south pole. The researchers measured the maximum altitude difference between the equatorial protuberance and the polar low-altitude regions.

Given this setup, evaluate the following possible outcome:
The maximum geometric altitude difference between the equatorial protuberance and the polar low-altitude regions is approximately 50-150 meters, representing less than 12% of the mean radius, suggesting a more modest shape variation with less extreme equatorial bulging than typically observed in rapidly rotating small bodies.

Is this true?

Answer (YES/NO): NO